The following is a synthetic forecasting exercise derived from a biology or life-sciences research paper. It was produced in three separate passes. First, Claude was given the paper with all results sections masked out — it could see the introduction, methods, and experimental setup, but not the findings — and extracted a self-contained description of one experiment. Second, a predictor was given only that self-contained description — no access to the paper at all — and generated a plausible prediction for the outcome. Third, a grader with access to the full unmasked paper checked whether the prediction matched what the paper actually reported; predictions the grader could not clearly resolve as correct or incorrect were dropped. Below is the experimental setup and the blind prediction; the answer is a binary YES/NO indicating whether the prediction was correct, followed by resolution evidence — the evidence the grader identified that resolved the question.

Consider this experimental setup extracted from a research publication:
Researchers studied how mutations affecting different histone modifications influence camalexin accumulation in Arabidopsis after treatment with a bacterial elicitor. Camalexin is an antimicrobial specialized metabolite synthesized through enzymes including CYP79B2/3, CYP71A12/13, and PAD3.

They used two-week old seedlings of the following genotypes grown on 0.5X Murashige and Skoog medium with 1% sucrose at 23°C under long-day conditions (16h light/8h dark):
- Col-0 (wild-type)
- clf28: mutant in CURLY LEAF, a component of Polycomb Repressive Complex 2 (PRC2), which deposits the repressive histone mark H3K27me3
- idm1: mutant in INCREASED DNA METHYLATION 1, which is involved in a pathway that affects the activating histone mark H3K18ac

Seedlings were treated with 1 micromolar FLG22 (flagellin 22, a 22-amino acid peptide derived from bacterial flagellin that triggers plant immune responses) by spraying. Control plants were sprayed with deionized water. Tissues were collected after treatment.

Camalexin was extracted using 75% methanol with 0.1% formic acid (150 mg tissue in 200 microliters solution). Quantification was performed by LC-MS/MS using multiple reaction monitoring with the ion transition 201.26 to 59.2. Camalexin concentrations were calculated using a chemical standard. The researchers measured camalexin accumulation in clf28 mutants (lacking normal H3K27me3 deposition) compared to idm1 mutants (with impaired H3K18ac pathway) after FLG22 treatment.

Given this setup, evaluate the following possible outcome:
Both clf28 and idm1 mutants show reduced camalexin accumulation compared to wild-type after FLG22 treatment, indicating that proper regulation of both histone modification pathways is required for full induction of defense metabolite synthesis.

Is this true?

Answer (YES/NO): NO